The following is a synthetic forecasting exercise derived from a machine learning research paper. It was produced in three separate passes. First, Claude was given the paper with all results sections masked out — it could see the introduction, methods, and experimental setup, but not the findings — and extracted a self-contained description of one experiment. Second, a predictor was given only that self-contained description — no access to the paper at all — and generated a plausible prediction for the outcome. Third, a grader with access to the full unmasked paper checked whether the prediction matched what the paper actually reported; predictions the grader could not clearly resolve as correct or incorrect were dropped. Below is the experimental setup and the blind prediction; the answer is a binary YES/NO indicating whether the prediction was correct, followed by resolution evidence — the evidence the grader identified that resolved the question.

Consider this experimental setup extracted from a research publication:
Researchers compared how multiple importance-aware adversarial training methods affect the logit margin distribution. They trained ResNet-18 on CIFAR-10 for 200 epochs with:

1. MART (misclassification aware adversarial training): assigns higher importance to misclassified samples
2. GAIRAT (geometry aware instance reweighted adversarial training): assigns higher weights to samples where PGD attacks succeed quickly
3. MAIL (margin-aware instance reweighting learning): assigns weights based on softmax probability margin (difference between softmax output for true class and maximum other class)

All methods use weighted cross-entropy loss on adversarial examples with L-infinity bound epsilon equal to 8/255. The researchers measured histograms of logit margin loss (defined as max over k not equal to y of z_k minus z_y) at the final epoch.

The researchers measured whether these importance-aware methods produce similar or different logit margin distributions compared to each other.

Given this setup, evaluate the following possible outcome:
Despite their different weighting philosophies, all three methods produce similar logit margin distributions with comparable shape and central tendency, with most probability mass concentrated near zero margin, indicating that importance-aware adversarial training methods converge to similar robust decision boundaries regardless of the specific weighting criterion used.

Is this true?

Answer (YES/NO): YES